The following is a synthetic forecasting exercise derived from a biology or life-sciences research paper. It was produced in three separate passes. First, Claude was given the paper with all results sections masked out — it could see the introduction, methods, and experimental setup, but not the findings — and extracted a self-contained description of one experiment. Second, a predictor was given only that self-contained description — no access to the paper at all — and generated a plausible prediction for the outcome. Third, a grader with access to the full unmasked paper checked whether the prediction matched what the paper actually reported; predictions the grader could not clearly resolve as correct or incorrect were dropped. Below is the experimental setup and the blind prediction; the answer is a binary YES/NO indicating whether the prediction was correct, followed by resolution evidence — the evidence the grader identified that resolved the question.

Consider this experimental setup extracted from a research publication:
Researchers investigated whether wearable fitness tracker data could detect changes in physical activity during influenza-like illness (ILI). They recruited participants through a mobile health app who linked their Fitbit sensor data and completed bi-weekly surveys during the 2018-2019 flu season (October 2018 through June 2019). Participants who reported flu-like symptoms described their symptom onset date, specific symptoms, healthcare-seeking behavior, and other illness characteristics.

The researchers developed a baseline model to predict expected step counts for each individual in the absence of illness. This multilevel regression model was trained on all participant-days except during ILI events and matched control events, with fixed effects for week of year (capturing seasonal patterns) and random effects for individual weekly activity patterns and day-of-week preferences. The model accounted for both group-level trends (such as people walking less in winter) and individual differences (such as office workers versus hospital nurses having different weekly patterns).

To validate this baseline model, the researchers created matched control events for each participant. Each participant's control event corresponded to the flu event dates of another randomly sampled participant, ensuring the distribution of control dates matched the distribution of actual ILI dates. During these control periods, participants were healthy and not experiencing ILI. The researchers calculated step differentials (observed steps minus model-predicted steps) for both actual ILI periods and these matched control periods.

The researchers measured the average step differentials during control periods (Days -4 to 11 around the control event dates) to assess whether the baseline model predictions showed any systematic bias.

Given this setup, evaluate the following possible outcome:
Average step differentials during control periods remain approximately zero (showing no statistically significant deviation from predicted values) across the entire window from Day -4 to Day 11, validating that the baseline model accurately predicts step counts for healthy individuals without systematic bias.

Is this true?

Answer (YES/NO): YES